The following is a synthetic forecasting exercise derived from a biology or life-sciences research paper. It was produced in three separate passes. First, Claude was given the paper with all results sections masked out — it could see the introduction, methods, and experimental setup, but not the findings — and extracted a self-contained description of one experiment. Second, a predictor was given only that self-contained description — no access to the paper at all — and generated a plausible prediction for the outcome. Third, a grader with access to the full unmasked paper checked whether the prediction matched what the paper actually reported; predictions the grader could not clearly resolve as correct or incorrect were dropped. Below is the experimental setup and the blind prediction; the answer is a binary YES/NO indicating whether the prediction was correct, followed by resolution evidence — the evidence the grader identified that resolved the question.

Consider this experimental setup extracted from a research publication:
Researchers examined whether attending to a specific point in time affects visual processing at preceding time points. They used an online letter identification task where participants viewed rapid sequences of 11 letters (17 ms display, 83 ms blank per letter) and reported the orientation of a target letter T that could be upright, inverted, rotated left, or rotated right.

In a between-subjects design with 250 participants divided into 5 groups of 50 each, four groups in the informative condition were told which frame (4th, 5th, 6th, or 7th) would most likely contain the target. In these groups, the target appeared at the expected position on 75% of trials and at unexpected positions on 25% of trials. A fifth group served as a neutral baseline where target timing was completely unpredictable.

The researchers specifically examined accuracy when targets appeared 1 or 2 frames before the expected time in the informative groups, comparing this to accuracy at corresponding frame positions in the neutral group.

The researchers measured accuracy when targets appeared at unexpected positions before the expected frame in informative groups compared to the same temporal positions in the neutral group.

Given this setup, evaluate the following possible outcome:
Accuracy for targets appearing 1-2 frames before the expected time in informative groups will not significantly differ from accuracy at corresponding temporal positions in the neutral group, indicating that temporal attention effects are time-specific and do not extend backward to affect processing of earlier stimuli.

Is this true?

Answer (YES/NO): NO